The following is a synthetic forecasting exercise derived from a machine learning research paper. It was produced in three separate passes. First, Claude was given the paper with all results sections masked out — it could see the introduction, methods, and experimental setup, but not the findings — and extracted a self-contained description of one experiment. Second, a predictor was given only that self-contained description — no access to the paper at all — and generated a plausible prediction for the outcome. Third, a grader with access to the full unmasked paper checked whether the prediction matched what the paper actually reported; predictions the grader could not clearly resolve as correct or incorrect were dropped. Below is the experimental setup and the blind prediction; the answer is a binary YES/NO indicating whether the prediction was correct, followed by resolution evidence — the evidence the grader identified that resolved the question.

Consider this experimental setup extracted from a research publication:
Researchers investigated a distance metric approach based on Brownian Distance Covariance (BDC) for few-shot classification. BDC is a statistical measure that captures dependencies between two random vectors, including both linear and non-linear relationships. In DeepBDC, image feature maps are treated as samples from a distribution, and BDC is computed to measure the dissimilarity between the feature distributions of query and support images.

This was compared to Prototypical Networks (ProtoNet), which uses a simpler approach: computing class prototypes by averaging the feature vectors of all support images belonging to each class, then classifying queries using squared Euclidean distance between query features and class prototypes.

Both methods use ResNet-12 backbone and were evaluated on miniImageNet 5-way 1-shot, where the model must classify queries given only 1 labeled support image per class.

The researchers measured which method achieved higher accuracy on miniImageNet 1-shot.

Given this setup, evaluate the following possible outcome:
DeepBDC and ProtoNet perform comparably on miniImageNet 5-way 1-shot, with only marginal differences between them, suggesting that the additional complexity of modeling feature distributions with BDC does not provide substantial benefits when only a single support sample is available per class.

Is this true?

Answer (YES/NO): NO